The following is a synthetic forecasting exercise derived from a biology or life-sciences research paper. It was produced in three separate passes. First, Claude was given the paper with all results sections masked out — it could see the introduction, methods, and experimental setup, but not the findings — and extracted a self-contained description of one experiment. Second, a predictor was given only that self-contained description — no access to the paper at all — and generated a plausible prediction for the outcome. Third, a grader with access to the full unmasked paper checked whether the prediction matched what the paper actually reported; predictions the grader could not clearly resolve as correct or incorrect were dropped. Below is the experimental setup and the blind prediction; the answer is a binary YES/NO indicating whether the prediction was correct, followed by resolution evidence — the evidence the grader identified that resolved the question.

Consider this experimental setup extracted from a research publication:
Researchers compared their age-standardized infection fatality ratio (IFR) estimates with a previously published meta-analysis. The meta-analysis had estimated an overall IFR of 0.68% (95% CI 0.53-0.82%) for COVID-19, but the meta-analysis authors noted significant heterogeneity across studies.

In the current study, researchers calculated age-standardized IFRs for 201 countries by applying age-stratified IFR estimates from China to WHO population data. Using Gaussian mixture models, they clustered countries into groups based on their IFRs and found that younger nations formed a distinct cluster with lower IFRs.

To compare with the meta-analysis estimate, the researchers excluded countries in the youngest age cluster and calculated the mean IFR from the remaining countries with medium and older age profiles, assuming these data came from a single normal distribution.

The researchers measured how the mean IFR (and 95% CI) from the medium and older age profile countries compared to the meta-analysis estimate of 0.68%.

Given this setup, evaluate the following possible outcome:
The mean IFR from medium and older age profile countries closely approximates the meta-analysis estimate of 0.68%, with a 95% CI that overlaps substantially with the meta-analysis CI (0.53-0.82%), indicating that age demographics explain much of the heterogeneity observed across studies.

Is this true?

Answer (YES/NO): YES